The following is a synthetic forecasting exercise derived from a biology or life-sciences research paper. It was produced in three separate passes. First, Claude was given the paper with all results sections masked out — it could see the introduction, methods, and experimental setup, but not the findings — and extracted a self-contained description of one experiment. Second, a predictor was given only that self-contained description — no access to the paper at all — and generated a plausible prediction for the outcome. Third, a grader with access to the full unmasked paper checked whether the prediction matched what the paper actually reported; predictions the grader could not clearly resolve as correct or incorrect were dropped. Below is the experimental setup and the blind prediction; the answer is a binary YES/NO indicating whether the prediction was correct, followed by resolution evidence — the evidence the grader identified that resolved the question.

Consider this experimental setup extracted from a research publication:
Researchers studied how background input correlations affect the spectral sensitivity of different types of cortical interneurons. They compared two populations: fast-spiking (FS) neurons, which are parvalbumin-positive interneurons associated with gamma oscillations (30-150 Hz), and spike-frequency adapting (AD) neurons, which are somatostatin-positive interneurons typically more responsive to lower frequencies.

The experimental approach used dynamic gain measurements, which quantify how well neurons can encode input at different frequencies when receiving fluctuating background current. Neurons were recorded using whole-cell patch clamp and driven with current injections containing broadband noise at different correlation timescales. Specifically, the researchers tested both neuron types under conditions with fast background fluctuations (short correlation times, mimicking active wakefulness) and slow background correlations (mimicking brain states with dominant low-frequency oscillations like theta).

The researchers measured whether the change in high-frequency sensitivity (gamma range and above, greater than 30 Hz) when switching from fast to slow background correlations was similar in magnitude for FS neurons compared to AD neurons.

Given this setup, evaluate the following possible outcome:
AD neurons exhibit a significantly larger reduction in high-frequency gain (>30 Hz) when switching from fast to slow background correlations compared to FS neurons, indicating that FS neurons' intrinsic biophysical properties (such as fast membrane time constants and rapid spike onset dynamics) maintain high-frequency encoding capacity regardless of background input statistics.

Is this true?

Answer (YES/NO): NO